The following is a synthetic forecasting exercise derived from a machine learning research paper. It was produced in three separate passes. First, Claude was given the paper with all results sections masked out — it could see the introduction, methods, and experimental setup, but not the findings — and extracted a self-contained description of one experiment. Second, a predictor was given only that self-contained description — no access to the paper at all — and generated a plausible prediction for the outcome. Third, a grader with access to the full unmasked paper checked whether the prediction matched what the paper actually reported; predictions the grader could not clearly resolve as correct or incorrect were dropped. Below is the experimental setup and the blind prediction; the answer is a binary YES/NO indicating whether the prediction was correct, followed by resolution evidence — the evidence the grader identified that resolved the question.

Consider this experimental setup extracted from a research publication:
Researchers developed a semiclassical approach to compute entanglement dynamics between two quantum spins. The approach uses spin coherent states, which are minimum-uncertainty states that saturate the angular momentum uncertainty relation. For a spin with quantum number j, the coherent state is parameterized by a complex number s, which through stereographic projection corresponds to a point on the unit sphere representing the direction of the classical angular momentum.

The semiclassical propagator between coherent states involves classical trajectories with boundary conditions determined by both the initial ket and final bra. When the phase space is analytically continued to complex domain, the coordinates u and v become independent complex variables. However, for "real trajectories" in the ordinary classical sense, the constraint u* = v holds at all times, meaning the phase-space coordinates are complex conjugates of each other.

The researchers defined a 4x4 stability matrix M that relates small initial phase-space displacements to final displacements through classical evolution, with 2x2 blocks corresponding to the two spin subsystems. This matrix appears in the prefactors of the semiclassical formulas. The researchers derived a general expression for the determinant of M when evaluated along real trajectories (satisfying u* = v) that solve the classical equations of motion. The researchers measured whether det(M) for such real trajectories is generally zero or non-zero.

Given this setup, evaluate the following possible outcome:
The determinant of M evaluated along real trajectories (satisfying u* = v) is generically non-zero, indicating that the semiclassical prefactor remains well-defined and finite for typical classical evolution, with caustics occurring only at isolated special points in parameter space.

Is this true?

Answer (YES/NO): YES